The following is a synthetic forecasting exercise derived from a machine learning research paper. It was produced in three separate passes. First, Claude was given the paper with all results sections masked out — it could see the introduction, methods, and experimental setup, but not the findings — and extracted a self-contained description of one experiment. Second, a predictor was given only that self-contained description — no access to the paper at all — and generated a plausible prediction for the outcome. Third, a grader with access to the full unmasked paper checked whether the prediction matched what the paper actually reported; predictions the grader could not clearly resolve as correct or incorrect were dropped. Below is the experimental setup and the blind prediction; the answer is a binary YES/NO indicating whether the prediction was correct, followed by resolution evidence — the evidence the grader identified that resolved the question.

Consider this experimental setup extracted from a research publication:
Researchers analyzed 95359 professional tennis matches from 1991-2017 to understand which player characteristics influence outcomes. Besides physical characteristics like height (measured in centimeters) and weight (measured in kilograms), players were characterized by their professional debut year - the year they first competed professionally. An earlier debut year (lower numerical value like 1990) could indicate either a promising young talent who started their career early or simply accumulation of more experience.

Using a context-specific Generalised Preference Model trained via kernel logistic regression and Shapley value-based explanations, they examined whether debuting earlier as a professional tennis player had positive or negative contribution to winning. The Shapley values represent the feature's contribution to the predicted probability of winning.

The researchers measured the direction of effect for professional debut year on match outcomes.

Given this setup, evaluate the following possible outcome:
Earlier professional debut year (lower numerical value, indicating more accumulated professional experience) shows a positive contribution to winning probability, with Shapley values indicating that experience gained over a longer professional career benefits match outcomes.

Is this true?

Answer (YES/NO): NO